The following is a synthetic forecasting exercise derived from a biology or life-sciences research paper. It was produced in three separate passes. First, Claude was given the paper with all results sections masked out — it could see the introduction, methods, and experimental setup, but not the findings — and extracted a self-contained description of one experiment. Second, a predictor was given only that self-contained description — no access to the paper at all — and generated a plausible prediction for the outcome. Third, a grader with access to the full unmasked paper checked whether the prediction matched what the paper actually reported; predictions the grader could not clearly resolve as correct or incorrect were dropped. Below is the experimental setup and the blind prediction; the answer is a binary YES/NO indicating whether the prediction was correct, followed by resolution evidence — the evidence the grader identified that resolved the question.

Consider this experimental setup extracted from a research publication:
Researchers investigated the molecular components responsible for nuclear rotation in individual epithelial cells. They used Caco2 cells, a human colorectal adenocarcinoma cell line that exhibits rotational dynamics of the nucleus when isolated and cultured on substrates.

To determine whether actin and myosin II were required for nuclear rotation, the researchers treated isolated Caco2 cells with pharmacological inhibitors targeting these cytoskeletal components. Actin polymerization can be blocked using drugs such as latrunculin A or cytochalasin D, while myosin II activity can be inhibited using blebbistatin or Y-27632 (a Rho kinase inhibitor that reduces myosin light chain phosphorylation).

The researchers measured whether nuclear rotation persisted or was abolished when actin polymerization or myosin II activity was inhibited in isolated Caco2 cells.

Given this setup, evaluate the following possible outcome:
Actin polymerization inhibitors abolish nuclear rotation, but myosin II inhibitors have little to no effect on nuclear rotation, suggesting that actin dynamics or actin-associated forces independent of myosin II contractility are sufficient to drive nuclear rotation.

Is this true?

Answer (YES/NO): NO